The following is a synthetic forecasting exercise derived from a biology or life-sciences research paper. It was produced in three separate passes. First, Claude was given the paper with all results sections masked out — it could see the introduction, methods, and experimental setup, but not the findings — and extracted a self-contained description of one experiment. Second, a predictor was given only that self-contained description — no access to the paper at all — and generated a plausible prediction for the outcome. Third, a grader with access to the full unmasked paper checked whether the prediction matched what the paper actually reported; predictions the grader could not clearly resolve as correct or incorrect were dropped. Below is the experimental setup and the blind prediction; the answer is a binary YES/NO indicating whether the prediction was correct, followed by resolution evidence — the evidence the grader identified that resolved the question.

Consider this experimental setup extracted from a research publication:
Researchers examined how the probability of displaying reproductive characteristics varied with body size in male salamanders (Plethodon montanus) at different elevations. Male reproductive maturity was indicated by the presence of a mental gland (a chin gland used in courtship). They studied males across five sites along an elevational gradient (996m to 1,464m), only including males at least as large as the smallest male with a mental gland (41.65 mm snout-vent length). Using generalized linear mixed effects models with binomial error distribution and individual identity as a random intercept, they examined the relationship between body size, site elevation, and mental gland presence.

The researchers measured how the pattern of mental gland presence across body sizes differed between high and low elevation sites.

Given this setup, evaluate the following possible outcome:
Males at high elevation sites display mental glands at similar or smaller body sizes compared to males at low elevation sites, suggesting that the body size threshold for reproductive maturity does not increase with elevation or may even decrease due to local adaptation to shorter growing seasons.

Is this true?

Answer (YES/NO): NO